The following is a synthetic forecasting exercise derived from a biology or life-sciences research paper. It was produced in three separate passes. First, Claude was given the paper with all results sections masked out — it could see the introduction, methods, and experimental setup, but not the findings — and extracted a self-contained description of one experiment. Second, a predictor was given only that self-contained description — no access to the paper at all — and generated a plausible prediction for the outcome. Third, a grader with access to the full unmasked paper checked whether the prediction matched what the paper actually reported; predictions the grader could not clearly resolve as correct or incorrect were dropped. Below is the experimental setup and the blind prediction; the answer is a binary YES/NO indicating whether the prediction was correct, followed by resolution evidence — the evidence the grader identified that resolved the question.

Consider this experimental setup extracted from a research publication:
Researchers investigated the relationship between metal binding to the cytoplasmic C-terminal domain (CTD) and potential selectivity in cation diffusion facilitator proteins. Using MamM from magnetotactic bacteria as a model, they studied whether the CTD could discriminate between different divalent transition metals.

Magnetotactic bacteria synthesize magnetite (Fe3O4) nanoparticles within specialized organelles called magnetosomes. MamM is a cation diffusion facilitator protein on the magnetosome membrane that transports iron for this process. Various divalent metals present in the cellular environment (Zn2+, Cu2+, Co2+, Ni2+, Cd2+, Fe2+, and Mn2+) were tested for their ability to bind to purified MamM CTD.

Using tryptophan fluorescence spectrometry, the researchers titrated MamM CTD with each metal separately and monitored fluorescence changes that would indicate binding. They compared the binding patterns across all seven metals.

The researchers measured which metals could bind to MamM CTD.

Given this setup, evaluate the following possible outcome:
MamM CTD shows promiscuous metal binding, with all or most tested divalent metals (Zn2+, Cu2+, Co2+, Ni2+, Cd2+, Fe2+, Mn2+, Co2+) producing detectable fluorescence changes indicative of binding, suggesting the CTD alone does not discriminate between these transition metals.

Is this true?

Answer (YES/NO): NO